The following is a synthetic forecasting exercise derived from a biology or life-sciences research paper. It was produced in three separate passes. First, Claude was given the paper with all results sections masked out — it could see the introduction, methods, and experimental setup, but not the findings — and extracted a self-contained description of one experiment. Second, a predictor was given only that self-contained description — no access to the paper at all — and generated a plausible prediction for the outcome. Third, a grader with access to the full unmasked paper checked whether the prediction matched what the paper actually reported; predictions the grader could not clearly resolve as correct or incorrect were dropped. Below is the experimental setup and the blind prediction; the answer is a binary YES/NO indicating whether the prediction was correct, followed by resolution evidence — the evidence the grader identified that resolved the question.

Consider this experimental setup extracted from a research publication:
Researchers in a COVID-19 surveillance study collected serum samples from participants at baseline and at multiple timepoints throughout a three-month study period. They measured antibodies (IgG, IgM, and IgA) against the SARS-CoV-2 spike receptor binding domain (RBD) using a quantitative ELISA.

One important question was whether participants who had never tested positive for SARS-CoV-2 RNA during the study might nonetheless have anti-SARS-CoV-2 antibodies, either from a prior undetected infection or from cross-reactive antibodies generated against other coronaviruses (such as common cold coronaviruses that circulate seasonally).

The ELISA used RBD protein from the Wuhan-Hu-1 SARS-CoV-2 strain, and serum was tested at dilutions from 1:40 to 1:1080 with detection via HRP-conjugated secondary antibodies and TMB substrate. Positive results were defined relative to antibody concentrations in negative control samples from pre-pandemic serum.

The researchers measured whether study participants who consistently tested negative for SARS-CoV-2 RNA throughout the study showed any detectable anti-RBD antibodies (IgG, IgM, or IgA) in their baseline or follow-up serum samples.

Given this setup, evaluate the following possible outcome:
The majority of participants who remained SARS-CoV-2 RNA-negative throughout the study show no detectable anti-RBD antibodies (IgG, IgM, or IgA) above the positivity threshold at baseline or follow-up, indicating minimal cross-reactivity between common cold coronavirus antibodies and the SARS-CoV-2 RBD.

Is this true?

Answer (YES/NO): NO